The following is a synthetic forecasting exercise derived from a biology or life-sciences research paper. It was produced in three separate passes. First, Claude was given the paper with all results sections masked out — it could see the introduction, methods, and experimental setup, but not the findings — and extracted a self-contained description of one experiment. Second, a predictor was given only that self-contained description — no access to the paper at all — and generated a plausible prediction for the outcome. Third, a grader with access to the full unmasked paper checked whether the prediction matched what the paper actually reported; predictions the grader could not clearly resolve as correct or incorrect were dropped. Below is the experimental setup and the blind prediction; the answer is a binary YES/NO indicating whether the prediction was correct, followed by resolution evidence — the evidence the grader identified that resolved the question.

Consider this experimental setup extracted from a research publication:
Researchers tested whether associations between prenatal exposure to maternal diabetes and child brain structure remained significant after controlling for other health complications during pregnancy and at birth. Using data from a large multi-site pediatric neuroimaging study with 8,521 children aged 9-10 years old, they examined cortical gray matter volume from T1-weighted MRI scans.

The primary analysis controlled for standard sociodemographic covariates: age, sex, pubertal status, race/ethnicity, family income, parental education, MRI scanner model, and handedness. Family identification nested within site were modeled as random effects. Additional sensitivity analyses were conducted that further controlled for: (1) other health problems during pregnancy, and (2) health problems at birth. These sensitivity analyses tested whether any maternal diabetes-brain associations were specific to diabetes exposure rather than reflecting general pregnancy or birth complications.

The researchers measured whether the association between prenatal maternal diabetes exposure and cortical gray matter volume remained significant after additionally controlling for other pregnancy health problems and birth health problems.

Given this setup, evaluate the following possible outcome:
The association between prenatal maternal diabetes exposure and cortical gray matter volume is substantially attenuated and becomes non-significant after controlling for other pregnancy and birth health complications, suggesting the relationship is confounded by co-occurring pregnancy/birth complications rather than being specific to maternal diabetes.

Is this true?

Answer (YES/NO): NO